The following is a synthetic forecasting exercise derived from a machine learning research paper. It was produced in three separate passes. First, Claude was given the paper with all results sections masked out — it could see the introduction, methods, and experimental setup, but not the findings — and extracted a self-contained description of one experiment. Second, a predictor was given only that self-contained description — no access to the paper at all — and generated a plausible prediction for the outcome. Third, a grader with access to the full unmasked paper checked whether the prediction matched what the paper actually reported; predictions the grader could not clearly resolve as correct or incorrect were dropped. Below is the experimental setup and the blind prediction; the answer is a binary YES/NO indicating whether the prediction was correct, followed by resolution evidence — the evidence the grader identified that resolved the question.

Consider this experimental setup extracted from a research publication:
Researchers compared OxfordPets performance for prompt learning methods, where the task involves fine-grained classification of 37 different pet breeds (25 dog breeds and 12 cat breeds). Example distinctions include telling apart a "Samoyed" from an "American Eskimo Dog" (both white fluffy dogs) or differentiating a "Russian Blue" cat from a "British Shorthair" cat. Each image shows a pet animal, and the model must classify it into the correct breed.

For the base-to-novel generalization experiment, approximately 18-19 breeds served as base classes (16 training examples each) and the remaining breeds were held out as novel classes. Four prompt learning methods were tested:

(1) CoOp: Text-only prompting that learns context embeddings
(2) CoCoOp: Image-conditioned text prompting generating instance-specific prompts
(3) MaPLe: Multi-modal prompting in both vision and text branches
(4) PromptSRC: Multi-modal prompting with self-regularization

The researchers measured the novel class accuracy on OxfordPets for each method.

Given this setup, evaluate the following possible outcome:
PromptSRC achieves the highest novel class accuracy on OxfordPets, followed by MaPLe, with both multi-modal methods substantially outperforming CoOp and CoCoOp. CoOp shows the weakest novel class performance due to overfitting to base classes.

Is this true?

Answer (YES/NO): NO